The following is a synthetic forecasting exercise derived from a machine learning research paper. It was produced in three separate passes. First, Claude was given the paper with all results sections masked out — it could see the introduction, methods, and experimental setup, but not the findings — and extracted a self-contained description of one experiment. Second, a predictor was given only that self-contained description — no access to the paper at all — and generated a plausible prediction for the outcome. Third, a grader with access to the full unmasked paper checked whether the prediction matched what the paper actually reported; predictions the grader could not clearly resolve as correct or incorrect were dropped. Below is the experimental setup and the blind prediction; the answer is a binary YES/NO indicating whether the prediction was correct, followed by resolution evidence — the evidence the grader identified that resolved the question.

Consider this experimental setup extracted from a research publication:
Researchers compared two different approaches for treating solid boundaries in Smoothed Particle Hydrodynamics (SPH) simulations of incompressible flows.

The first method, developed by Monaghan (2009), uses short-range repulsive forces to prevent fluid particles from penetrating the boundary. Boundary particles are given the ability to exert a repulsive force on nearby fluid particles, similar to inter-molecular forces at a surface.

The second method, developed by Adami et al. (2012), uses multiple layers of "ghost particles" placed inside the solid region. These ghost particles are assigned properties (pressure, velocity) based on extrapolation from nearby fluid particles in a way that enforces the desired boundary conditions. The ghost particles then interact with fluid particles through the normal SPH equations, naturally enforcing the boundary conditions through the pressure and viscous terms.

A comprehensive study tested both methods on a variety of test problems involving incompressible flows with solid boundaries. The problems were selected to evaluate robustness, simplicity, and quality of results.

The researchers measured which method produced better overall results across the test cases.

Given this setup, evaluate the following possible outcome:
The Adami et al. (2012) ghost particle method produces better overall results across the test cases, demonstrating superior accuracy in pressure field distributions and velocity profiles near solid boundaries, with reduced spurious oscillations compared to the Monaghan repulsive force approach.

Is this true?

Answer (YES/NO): NO